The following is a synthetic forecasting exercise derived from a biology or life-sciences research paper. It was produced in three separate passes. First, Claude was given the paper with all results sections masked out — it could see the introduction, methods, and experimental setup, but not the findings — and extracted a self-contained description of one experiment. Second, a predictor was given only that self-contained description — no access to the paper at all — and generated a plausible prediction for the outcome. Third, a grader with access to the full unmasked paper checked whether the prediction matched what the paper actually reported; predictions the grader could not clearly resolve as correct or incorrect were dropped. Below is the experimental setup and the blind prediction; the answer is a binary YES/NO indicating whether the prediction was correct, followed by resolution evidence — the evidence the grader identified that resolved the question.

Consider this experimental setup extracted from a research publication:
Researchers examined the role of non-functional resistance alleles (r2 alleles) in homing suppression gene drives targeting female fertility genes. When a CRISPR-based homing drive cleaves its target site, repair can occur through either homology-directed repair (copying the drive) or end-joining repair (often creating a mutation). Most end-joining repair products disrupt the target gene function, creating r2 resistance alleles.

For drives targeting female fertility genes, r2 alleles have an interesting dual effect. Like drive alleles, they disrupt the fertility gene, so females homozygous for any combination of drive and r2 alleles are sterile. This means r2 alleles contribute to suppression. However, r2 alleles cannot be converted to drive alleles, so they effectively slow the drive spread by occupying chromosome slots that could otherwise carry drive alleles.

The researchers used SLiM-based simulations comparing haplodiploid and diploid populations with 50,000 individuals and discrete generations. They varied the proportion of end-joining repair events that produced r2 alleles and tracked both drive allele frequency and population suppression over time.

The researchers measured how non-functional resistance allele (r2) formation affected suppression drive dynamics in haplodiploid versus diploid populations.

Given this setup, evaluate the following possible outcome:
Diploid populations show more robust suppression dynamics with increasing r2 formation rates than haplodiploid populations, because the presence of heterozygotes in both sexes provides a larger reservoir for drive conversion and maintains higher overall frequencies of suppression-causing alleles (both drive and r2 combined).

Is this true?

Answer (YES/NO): NO